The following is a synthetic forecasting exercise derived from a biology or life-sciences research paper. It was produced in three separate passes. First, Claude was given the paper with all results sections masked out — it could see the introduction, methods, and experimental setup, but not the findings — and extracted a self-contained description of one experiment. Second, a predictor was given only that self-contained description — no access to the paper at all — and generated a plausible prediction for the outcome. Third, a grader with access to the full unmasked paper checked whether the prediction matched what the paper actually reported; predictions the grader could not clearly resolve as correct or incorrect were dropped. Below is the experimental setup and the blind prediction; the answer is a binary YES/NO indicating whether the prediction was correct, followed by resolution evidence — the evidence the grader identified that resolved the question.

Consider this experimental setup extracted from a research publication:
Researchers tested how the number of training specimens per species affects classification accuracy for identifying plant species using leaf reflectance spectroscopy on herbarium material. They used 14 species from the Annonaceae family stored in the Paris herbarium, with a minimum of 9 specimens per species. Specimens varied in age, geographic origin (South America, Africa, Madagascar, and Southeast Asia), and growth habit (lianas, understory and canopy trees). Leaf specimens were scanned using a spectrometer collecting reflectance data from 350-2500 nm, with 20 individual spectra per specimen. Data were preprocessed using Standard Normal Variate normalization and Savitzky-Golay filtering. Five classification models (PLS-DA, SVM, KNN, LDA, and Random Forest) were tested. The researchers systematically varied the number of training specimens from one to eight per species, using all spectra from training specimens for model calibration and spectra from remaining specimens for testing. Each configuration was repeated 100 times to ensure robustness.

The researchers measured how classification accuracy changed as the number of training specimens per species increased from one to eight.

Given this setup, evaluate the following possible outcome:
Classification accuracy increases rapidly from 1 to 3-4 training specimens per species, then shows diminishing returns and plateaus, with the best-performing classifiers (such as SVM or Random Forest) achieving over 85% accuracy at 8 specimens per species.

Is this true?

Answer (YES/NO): NO